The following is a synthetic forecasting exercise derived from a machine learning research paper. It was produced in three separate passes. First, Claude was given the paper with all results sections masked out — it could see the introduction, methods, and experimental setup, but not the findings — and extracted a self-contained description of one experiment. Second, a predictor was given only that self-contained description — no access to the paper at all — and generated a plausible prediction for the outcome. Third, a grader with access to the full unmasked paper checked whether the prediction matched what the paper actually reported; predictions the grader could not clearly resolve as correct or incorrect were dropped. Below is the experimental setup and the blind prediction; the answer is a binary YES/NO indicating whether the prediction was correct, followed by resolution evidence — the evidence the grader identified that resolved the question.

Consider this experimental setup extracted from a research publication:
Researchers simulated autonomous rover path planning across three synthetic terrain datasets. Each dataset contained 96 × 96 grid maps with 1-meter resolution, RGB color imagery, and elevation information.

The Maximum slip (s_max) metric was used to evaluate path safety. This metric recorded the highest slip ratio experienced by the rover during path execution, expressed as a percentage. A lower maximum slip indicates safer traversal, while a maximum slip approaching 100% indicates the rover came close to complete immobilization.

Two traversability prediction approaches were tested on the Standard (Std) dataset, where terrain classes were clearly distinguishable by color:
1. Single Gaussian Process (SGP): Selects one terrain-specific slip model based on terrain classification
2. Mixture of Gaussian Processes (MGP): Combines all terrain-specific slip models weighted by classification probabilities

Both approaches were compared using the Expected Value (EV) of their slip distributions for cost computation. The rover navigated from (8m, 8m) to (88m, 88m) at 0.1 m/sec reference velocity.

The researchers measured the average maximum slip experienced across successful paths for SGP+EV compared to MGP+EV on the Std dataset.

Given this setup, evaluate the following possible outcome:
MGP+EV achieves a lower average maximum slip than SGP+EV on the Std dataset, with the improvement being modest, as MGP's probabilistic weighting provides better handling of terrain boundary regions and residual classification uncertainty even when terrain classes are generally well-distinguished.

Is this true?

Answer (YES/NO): YES